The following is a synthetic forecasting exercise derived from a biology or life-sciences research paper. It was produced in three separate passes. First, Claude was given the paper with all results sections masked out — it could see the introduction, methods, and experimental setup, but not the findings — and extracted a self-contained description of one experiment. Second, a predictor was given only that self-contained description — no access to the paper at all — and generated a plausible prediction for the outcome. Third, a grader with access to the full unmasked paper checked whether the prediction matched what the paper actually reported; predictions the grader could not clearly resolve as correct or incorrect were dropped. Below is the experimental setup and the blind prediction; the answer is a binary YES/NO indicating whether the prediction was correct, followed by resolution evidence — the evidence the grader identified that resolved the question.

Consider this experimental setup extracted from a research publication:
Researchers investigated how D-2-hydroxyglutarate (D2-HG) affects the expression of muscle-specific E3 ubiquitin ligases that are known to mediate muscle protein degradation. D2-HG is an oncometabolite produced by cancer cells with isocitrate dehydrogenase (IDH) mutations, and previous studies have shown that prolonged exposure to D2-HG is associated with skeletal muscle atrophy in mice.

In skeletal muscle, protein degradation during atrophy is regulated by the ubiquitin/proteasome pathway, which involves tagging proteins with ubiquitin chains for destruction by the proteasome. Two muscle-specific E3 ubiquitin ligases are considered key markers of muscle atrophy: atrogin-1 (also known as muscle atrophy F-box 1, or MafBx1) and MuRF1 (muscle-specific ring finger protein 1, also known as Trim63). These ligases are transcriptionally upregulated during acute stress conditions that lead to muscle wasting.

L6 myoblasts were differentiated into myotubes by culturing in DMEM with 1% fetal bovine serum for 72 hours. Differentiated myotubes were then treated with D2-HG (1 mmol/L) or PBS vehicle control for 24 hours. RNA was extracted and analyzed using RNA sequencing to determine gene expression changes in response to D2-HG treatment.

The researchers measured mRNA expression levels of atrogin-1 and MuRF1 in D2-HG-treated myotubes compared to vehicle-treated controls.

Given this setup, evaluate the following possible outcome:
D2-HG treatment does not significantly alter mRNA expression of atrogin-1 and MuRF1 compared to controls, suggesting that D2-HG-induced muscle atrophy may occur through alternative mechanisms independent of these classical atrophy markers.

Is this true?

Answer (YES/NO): NO